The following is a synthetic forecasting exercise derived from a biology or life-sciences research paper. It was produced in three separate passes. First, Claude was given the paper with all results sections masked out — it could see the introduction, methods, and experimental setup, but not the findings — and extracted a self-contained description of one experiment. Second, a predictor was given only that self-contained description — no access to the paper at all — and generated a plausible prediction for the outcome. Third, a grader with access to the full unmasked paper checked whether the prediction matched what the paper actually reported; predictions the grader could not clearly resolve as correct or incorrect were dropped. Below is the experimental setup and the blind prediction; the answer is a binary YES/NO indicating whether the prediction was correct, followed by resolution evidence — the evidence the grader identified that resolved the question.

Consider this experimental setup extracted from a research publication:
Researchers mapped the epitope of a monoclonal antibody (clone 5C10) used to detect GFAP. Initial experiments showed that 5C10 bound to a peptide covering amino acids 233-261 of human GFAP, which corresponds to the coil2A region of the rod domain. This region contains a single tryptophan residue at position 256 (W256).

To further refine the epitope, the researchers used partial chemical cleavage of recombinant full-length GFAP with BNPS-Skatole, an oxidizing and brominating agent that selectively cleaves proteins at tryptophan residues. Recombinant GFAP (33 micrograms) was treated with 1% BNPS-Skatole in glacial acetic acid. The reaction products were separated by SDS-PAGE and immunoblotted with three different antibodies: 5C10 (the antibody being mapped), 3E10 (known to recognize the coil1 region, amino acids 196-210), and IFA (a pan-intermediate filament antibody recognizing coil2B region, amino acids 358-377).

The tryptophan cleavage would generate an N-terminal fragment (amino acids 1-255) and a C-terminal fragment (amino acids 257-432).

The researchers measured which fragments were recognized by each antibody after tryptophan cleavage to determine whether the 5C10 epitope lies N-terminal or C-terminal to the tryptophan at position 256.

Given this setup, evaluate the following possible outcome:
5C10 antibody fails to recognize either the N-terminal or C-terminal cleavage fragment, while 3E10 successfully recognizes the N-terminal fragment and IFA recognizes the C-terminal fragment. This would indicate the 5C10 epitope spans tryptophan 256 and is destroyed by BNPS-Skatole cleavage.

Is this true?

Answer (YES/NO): NO